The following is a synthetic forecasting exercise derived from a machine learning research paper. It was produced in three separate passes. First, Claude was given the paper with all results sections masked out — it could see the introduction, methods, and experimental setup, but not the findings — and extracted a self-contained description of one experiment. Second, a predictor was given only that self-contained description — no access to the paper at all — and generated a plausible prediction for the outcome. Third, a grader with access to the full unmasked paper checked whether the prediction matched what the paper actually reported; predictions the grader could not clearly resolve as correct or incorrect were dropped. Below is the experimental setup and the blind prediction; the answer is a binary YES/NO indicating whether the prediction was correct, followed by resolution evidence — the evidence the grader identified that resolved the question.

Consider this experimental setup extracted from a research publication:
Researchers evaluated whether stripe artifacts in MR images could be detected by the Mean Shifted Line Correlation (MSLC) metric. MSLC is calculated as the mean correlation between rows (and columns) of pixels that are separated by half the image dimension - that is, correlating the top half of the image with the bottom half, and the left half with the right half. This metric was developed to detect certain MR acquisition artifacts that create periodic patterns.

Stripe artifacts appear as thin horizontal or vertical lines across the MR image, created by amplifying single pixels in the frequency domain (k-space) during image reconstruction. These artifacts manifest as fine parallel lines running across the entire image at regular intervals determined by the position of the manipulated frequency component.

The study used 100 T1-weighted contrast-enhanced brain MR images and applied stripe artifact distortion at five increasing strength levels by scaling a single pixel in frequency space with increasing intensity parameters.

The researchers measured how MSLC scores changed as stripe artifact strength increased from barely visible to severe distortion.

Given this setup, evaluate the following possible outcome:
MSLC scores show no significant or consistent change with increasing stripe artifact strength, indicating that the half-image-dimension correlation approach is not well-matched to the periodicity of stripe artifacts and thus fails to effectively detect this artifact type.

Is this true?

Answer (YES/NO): NO